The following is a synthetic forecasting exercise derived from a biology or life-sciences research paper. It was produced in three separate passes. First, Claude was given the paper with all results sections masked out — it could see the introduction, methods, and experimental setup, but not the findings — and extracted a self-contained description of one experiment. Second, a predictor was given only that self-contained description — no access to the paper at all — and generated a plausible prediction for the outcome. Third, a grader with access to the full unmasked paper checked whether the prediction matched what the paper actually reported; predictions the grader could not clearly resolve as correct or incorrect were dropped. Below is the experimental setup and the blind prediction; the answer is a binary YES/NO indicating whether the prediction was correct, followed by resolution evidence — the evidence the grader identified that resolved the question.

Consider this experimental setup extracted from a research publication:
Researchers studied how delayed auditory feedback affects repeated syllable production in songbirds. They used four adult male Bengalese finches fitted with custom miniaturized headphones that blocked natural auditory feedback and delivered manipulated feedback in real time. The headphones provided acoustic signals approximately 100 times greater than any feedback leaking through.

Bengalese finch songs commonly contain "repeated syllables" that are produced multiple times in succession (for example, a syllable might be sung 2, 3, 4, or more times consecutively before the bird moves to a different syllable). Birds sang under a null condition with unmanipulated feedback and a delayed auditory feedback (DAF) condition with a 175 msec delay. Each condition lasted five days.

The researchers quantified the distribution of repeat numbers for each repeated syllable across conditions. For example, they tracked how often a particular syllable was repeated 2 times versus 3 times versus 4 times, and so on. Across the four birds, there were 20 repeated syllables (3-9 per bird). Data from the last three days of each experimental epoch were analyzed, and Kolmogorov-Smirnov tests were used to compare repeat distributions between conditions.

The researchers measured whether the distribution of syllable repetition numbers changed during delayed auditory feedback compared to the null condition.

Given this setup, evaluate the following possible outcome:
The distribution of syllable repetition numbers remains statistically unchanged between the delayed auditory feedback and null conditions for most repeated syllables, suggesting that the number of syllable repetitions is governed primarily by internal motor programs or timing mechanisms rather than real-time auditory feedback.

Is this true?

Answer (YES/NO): NO